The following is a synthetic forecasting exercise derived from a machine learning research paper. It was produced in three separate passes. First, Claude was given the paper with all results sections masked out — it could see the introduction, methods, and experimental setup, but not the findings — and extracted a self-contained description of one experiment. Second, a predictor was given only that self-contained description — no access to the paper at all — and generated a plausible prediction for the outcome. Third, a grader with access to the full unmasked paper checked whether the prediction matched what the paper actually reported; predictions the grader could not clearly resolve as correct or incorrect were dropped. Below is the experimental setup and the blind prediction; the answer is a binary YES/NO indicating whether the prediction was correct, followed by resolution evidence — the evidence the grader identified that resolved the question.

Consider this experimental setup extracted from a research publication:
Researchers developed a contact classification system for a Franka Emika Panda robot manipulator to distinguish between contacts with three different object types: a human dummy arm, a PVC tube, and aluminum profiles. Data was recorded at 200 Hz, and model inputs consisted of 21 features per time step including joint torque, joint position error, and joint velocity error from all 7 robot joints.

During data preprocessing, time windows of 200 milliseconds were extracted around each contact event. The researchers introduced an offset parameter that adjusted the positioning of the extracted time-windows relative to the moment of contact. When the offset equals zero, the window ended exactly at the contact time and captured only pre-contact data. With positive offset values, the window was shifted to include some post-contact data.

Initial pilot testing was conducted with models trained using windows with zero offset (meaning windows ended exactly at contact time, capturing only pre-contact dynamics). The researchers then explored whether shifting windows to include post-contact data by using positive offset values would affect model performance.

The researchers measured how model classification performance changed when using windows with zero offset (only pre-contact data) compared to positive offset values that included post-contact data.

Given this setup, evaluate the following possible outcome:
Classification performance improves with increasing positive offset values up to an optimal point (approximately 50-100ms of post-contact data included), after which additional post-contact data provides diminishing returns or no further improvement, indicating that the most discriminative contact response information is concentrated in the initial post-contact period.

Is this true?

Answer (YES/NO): NO